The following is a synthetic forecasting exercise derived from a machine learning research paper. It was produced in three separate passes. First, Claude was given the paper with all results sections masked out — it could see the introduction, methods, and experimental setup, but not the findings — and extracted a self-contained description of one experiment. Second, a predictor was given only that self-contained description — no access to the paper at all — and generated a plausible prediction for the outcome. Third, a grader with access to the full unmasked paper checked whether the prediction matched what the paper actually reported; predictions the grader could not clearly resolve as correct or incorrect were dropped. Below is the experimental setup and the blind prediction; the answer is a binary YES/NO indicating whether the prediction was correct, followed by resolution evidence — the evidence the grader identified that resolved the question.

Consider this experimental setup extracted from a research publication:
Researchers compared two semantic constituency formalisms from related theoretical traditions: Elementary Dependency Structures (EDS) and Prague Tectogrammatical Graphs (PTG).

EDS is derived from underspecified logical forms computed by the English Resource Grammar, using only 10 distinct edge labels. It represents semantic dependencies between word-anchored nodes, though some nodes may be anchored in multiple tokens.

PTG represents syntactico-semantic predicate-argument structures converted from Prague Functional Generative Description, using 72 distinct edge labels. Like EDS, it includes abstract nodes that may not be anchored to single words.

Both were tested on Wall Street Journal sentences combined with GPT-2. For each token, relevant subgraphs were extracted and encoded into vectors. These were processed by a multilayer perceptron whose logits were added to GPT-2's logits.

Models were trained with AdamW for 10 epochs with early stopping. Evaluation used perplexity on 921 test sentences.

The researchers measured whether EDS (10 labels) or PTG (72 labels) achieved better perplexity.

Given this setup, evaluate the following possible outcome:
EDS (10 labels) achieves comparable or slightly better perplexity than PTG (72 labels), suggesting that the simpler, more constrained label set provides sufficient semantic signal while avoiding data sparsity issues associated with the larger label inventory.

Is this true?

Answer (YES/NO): YES